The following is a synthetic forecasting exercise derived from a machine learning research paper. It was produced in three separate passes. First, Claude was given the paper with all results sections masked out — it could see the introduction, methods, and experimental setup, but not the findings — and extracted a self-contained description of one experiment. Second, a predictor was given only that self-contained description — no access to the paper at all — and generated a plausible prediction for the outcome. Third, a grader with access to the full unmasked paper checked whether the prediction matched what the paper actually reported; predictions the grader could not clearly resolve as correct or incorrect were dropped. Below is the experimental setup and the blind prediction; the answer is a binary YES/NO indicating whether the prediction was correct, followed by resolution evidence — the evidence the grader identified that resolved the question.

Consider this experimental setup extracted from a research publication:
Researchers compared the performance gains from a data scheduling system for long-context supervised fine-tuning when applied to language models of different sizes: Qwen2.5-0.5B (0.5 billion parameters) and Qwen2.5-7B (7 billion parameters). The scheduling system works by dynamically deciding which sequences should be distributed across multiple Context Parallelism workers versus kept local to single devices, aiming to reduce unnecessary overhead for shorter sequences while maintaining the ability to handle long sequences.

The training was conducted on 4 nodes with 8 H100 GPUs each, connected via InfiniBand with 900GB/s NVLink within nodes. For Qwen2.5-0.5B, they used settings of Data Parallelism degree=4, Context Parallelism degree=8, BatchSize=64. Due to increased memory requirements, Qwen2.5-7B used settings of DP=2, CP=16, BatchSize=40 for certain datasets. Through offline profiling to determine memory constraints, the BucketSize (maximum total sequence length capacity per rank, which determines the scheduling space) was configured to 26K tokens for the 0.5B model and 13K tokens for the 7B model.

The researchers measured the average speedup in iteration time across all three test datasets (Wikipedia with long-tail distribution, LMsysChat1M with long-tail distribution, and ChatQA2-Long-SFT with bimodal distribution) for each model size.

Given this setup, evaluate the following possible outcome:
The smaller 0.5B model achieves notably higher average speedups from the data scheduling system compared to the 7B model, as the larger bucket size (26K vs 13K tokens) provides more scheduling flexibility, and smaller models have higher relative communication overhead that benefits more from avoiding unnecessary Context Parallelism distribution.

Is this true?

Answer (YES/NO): YES